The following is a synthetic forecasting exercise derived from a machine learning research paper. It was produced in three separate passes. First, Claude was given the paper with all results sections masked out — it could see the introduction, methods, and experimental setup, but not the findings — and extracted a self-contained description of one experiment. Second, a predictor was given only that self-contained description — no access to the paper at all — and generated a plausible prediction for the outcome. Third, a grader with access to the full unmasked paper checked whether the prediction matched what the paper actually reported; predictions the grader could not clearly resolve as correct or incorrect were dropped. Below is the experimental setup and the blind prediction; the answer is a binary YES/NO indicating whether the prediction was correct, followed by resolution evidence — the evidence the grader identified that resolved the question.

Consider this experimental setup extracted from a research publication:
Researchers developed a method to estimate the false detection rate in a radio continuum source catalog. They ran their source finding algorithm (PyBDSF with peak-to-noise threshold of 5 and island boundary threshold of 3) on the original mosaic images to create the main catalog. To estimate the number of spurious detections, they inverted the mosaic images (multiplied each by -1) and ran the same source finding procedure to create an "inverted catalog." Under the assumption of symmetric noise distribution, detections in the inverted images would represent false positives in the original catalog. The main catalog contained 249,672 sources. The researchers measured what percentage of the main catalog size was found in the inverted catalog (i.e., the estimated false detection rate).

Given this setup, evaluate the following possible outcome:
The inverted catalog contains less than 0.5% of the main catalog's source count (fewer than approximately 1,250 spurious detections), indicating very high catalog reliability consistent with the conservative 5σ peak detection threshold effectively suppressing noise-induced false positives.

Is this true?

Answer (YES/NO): NO